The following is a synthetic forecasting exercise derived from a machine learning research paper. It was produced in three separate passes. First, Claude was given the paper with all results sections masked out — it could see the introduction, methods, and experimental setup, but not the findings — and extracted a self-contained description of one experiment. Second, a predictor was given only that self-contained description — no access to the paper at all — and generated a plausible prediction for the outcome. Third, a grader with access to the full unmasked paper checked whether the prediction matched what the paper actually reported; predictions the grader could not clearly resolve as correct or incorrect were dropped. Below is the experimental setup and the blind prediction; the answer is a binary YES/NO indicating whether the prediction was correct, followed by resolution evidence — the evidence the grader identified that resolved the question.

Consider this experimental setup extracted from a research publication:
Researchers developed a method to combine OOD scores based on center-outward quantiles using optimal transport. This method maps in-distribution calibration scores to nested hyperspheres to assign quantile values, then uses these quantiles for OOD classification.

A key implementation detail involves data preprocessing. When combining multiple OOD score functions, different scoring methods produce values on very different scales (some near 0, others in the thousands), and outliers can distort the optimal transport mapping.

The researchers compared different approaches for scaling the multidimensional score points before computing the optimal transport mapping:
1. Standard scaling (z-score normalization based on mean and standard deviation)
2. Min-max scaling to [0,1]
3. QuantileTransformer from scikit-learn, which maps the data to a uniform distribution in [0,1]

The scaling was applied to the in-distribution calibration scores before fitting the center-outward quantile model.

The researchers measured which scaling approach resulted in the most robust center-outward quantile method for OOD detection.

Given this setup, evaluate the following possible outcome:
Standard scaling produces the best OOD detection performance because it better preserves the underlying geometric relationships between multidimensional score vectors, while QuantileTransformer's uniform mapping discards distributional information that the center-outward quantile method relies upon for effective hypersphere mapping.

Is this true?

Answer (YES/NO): NO